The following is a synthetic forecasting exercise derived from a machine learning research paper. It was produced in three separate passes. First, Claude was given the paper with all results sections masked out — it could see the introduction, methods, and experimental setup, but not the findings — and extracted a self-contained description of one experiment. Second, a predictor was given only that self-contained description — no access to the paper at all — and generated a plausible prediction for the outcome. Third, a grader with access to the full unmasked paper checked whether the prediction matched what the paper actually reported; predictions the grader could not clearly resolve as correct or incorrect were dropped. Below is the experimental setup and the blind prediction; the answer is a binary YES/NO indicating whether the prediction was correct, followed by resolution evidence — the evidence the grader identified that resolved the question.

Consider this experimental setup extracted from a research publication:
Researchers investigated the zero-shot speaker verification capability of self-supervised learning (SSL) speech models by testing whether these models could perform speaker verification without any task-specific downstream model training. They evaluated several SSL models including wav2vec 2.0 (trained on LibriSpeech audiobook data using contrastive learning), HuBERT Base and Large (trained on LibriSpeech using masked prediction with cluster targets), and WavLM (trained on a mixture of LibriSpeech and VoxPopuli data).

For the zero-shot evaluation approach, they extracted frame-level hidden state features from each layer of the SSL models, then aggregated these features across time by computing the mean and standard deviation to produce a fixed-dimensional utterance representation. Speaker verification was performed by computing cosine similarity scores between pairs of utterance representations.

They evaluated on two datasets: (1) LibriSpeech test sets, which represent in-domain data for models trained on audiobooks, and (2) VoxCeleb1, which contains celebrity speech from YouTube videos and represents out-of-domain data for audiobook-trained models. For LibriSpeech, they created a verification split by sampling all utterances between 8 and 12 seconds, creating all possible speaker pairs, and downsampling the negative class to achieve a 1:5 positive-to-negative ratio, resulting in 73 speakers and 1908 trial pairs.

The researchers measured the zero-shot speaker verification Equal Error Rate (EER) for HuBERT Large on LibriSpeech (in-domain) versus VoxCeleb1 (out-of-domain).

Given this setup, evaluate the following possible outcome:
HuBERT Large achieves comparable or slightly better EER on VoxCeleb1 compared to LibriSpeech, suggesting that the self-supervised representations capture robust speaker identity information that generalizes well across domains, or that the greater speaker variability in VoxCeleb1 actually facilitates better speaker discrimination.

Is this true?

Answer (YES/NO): NO